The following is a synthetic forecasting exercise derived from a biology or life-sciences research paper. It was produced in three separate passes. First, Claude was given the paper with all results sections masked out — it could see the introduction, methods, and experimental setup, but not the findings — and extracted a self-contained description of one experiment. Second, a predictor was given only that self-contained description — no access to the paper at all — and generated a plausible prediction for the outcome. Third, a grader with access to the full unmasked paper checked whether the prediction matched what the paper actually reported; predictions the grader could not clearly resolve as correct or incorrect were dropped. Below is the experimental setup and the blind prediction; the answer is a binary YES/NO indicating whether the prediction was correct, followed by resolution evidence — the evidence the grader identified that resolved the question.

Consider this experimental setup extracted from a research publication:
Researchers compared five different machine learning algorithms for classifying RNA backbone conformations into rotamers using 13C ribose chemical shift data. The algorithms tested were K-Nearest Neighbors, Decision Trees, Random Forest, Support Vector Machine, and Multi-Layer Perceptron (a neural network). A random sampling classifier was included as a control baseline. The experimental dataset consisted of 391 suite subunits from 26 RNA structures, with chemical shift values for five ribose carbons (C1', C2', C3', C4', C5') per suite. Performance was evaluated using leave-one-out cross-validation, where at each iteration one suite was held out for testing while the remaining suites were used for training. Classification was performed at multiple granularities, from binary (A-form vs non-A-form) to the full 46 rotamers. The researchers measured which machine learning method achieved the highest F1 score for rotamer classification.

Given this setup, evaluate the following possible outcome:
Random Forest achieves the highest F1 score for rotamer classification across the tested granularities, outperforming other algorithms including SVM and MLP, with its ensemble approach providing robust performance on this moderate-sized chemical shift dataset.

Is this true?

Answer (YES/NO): NO